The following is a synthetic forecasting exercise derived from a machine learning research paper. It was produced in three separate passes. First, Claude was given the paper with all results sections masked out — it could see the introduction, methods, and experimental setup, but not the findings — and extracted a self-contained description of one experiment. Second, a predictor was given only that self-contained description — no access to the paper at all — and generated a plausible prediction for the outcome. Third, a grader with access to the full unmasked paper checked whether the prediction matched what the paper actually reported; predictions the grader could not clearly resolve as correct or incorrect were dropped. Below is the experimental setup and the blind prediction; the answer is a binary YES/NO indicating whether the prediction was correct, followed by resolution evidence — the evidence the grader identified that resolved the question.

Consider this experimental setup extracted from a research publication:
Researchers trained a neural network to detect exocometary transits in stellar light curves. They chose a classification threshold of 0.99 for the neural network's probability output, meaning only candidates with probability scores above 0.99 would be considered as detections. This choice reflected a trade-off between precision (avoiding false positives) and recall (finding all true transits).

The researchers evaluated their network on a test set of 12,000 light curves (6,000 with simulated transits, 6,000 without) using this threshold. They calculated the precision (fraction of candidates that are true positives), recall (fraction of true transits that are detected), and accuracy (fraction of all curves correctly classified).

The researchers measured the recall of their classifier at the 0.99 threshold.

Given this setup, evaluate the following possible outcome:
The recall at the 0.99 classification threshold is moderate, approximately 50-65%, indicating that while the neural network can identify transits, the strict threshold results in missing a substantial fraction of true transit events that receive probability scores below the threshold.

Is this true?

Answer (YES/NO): NO